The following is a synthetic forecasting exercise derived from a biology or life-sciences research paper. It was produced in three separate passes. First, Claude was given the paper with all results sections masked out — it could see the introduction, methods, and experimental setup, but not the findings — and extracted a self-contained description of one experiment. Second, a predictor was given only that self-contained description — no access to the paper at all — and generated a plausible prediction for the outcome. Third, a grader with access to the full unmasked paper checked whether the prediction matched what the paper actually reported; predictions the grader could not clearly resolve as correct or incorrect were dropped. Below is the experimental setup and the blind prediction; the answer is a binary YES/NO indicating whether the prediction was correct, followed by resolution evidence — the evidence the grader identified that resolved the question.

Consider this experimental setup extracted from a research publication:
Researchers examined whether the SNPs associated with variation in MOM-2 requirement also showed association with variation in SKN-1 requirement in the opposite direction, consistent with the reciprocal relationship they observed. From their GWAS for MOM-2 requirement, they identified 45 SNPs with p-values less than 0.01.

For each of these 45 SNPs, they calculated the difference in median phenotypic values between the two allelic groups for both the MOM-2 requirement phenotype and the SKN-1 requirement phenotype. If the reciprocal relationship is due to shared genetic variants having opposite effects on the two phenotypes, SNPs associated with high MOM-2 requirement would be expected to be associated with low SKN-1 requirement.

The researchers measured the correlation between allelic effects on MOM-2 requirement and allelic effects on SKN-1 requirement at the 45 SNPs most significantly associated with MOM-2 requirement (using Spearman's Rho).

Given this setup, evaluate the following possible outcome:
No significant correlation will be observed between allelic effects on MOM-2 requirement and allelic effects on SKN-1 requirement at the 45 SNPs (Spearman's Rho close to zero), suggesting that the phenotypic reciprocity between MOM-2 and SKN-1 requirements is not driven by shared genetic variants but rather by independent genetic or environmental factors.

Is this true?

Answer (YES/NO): NO